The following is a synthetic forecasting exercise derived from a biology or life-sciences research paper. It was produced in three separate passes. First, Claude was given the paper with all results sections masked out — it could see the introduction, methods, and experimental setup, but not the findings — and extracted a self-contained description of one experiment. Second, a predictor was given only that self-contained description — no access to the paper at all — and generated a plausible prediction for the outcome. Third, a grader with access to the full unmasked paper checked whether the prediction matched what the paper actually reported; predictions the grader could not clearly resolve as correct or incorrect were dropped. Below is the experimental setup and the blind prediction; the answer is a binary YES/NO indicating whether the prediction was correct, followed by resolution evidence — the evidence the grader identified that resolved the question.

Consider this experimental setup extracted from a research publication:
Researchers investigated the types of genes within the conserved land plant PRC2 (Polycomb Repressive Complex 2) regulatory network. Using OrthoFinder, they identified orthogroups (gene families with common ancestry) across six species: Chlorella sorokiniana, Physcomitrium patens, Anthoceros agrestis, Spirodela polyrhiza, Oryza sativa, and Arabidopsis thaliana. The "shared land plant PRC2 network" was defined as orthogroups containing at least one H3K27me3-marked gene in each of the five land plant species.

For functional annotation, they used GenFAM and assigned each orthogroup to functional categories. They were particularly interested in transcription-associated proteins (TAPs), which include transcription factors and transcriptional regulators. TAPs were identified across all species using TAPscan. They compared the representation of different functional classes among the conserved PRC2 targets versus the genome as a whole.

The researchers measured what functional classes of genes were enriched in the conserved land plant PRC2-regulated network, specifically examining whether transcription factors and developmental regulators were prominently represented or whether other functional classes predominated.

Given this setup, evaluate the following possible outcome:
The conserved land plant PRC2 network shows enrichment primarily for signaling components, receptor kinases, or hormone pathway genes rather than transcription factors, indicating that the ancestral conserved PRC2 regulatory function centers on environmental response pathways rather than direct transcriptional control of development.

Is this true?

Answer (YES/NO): NO